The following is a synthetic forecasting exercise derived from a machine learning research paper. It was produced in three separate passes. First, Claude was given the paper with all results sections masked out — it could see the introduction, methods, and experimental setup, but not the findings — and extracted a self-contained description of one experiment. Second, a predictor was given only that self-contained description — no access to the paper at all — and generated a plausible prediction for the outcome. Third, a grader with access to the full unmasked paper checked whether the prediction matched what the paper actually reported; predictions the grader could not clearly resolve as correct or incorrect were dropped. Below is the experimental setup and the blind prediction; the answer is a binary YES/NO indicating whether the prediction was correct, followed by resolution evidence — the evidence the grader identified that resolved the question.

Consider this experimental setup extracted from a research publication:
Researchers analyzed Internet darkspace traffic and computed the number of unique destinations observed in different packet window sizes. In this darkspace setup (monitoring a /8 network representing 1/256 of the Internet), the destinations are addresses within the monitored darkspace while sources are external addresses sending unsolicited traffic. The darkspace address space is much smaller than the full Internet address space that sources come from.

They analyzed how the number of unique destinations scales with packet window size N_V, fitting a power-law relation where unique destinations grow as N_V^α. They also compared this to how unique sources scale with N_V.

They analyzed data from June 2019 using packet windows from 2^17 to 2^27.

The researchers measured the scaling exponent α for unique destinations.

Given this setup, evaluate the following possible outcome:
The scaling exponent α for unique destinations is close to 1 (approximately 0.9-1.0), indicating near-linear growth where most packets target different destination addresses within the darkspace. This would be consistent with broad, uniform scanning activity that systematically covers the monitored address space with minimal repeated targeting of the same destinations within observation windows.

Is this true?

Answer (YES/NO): NO